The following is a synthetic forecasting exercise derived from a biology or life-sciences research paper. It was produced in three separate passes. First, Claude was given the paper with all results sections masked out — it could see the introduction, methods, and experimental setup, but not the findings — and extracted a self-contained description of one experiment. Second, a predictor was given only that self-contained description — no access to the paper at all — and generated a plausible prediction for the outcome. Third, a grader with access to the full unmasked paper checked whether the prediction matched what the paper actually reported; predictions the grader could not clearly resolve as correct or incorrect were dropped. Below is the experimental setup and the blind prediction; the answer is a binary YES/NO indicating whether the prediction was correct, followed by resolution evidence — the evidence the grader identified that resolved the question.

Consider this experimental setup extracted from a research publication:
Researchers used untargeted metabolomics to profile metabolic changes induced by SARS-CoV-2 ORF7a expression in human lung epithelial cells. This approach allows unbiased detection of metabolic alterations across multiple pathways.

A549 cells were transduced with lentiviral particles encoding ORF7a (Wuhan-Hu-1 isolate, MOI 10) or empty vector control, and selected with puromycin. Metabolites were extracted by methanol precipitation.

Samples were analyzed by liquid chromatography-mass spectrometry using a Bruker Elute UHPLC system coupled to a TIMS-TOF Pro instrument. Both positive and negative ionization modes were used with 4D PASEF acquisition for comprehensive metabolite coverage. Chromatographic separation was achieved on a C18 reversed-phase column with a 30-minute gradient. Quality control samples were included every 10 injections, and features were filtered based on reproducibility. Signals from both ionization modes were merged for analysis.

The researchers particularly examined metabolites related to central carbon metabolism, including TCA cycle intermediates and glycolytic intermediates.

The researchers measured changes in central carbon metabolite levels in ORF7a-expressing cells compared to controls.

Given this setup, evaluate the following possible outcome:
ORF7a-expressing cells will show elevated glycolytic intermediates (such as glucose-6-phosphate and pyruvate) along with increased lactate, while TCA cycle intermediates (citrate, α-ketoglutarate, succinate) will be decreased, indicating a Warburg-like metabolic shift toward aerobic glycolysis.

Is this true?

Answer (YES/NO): NO